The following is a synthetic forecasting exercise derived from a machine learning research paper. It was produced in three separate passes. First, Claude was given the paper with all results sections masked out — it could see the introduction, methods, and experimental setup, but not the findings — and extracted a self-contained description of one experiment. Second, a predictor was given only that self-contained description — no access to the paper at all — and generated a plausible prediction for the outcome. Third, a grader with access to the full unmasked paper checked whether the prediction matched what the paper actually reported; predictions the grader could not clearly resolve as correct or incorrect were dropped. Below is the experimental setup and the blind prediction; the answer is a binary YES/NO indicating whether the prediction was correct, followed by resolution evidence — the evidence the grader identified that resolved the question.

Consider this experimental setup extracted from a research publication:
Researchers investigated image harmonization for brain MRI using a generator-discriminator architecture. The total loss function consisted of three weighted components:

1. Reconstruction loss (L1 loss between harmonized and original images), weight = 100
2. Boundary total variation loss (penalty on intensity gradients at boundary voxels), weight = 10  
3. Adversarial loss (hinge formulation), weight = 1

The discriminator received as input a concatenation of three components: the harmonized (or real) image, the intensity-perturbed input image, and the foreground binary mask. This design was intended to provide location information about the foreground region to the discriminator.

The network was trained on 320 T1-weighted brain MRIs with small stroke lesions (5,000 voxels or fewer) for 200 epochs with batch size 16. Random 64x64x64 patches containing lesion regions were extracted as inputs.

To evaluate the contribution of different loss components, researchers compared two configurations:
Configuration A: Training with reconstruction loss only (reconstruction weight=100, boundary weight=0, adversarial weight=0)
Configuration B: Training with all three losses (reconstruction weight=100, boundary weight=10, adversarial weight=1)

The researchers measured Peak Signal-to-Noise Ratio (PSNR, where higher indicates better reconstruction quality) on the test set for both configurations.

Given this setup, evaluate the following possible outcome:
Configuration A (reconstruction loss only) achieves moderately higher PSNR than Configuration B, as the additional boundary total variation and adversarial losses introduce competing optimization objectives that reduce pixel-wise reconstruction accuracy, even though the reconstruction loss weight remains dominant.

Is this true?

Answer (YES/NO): NO